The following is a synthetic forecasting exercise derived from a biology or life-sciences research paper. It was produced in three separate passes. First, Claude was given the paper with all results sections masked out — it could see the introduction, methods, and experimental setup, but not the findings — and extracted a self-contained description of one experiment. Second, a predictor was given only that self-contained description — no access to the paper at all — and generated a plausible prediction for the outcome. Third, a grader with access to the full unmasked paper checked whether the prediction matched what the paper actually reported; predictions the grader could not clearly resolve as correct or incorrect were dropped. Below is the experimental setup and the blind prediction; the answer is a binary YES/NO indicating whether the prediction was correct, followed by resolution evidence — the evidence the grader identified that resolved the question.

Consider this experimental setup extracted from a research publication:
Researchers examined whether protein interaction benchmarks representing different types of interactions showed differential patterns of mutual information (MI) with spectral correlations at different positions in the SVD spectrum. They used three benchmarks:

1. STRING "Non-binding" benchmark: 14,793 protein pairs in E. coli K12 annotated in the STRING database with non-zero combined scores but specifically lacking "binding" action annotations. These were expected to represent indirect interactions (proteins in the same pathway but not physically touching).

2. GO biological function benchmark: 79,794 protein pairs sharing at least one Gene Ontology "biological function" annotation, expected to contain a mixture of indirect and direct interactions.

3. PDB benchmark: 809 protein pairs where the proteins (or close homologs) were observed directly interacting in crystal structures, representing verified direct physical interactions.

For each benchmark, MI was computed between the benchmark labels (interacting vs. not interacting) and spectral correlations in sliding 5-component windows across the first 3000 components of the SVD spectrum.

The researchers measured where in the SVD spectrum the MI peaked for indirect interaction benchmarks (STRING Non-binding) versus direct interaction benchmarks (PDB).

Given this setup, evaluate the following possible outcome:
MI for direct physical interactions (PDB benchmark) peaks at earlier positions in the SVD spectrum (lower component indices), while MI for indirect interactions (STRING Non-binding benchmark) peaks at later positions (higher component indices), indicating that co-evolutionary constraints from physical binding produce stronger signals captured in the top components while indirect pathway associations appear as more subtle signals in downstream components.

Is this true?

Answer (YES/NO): NO